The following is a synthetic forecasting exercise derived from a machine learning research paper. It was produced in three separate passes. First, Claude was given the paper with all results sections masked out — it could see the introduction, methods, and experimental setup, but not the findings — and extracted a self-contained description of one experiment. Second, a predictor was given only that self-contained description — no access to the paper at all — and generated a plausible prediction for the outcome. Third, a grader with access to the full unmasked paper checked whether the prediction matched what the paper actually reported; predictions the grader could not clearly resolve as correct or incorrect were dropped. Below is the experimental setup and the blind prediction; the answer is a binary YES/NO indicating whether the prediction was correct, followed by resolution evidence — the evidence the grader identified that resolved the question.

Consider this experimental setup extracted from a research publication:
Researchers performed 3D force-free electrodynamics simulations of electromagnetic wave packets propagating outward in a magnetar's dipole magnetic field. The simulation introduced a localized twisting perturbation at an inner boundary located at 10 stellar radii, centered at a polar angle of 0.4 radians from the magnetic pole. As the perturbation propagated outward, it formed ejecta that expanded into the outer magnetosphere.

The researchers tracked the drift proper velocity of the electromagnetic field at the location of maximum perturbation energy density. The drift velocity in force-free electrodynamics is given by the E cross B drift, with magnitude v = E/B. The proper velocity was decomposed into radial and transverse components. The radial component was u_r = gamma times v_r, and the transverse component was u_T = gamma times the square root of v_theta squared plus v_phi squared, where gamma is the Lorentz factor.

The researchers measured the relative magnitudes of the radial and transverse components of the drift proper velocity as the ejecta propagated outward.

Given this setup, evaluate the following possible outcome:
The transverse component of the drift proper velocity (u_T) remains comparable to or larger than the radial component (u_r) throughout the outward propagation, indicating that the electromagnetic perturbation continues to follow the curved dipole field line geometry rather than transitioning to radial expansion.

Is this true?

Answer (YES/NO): NO